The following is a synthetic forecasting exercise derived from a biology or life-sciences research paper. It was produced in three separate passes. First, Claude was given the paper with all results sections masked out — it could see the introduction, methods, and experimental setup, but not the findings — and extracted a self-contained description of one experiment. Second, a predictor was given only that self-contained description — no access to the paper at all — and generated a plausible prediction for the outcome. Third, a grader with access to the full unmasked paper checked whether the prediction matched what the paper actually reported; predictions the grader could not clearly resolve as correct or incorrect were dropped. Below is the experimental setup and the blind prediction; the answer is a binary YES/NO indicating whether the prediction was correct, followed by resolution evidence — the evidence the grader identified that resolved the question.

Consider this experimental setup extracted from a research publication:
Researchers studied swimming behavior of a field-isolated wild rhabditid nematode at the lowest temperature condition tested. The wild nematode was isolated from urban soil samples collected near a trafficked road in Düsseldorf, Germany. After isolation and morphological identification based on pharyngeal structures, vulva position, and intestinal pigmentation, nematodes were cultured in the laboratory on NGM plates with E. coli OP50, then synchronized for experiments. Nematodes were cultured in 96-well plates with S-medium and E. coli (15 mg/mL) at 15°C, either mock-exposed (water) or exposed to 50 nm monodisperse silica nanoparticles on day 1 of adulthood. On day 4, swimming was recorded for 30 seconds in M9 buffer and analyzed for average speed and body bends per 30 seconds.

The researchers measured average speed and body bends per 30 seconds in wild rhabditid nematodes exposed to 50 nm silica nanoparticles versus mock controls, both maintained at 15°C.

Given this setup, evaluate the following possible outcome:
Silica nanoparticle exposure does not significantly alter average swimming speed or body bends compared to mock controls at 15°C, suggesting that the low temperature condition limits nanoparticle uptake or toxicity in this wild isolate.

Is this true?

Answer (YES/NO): NO